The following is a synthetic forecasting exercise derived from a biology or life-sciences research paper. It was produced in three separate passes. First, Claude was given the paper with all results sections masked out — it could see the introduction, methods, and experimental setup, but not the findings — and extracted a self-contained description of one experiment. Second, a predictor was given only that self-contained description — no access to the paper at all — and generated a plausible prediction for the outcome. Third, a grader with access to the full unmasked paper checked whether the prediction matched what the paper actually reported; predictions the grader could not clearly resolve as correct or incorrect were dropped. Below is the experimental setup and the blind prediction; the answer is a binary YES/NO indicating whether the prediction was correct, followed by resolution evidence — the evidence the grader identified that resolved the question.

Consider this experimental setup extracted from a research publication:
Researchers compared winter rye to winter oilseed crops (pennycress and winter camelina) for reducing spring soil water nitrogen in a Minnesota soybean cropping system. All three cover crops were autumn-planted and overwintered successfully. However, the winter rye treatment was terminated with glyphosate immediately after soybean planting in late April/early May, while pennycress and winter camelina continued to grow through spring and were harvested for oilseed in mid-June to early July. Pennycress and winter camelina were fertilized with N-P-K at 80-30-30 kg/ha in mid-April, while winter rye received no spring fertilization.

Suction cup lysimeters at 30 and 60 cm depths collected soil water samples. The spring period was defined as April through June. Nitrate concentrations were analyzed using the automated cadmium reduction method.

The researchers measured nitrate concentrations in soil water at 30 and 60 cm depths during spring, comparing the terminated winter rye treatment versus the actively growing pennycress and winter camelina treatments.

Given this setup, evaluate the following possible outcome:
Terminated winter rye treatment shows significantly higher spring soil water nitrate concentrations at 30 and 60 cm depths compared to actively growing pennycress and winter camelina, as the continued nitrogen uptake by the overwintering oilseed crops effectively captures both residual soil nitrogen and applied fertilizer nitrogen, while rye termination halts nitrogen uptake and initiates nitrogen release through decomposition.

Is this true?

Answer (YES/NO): NO